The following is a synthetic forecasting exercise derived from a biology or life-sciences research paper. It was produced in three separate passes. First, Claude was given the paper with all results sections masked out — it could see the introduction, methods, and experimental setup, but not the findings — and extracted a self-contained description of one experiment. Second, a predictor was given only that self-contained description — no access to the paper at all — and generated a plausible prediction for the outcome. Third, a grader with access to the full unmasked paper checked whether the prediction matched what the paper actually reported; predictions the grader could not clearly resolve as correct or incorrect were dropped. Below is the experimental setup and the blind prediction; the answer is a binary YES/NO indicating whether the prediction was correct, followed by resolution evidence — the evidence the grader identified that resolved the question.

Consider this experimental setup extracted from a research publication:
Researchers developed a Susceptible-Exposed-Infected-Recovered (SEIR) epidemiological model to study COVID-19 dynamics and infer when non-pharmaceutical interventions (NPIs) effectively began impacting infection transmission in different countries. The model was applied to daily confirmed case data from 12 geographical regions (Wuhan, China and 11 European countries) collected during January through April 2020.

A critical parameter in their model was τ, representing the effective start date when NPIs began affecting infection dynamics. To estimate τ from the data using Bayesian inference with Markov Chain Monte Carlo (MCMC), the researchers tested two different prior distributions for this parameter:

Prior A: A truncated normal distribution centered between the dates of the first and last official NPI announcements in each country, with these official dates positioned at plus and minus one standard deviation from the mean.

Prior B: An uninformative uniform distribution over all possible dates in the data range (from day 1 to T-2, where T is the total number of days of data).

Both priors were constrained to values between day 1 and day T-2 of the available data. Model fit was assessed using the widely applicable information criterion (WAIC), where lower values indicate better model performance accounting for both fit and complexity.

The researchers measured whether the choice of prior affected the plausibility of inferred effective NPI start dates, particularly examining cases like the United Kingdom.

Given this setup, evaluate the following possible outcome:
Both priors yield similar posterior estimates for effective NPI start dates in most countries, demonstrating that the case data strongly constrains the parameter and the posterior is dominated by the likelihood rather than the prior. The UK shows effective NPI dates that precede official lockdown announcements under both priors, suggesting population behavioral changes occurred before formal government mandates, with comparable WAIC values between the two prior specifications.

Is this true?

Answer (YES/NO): NO